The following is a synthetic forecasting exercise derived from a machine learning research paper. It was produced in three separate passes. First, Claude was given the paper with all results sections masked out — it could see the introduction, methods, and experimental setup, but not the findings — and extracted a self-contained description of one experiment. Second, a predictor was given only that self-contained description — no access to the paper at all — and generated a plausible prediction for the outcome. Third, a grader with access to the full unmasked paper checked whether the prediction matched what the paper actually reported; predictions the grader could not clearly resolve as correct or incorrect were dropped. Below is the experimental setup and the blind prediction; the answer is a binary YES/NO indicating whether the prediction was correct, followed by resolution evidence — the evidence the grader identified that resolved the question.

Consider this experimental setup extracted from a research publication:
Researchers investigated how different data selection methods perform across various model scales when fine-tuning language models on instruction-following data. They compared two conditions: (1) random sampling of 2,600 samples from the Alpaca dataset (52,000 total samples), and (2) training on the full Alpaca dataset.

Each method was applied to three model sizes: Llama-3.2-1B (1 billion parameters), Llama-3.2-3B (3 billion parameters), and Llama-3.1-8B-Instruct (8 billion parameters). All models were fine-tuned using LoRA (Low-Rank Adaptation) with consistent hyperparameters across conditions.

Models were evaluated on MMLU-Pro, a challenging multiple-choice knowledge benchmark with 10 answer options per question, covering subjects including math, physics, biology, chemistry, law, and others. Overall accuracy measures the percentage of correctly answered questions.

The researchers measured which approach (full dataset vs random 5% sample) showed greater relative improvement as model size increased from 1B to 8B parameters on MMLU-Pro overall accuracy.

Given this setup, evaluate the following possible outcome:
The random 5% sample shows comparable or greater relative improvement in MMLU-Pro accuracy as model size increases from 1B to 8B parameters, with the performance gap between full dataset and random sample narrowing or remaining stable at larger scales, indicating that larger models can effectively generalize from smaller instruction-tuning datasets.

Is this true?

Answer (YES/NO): NO